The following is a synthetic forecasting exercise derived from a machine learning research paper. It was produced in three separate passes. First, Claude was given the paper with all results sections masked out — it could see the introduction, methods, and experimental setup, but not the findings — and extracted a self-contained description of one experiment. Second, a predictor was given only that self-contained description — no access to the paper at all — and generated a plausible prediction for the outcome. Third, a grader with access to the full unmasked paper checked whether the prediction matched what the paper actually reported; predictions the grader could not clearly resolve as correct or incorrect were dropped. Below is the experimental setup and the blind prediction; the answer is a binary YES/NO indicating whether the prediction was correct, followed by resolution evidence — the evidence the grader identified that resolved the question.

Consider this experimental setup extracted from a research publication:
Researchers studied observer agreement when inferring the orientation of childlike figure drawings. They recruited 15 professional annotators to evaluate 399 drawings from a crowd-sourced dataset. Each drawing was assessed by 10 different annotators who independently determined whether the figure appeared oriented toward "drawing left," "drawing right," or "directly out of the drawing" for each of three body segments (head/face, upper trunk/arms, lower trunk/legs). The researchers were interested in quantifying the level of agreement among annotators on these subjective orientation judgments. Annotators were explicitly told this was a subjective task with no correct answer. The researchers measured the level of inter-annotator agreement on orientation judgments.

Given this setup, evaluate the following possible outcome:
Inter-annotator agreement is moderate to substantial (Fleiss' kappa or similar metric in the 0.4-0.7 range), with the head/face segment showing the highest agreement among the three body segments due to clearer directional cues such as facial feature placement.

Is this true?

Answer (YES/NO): NO